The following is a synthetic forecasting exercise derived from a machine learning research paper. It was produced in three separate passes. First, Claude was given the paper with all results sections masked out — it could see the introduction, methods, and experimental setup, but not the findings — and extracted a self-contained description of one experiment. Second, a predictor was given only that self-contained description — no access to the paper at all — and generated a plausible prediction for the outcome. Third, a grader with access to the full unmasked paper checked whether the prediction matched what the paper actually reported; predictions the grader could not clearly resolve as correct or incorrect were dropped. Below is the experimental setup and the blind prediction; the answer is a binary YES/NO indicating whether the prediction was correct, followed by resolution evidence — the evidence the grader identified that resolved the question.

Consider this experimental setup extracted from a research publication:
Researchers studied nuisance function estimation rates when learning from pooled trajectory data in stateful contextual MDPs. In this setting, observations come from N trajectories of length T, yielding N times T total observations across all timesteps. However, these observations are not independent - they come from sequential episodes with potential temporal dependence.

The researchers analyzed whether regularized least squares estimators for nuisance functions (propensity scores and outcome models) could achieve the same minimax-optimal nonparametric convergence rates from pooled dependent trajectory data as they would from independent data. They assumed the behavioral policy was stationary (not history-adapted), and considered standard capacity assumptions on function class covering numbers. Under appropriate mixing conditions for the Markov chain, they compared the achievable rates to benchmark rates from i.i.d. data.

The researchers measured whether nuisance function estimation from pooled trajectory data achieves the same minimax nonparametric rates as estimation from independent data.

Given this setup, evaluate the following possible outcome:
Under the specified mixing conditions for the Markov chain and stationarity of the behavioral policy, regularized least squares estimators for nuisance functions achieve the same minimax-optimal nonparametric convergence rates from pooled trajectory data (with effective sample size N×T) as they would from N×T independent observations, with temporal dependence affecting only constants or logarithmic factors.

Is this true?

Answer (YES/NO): YES